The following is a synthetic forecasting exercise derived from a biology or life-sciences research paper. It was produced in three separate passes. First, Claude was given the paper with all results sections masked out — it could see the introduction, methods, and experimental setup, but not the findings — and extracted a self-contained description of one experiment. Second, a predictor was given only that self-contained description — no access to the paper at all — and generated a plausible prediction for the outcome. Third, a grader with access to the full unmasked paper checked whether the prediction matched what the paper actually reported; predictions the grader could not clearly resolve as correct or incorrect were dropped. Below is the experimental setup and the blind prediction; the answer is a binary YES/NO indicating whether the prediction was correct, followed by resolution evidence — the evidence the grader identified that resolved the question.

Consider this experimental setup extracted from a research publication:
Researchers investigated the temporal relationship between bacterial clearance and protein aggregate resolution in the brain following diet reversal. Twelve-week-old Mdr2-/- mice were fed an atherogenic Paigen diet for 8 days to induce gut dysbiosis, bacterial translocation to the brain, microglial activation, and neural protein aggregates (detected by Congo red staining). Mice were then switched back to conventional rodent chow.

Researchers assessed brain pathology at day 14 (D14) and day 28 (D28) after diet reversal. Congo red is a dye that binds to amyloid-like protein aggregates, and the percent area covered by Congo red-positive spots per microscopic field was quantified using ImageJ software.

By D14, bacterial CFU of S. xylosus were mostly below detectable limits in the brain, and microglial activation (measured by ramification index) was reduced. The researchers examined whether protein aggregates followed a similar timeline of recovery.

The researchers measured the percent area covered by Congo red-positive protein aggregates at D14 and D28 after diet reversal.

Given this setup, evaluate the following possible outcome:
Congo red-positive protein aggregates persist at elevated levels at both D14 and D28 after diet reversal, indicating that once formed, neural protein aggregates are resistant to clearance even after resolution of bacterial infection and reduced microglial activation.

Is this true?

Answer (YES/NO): NO